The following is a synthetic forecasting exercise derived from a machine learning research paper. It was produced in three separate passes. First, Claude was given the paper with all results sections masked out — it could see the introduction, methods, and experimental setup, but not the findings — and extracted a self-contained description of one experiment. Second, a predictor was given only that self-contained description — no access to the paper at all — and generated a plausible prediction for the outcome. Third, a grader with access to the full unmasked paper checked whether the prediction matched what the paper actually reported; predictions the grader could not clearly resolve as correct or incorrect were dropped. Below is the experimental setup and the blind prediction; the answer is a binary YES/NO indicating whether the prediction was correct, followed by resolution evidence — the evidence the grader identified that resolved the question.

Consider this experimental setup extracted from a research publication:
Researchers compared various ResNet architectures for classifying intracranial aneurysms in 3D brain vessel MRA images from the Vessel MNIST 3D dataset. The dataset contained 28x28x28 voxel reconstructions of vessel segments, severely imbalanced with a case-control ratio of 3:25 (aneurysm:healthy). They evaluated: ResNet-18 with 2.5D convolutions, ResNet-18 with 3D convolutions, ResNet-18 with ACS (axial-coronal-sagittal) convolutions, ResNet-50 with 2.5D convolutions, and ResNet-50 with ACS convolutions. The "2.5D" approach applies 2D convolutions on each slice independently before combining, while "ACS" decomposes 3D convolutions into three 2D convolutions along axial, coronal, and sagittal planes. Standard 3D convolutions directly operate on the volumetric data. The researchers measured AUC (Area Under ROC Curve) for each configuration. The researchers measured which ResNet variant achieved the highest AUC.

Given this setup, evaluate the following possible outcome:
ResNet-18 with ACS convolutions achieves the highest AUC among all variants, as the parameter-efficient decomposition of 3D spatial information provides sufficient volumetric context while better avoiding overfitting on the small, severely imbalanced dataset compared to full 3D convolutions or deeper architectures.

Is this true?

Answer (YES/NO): YES